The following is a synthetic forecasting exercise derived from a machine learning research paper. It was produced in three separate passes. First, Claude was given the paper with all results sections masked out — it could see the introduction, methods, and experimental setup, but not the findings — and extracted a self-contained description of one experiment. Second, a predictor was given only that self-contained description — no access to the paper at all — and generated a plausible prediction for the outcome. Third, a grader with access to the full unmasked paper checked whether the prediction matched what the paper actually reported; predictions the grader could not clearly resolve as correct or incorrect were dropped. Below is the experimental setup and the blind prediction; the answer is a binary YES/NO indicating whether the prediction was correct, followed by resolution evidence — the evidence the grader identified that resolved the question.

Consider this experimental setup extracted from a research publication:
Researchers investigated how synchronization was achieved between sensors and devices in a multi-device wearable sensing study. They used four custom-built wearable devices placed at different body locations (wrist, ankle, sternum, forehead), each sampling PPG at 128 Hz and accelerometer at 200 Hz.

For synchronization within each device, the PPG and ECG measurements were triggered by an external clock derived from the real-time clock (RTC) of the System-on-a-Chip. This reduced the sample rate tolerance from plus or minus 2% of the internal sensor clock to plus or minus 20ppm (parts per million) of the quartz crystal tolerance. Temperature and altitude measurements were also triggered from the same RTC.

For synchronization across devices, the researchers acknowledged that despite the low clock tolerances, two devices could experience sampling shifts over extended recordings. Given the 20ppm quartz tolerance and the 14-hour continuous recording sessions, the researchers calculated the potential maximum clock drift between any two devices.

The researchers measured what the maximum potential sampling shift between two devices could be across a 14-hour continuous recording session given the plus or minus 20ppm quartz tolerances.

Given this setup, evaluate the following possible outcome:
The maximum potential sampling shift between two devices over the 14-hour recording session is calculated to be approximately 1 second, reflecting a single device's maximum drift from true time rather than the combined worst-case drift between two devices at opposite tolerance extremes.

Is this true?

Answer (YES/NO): NO